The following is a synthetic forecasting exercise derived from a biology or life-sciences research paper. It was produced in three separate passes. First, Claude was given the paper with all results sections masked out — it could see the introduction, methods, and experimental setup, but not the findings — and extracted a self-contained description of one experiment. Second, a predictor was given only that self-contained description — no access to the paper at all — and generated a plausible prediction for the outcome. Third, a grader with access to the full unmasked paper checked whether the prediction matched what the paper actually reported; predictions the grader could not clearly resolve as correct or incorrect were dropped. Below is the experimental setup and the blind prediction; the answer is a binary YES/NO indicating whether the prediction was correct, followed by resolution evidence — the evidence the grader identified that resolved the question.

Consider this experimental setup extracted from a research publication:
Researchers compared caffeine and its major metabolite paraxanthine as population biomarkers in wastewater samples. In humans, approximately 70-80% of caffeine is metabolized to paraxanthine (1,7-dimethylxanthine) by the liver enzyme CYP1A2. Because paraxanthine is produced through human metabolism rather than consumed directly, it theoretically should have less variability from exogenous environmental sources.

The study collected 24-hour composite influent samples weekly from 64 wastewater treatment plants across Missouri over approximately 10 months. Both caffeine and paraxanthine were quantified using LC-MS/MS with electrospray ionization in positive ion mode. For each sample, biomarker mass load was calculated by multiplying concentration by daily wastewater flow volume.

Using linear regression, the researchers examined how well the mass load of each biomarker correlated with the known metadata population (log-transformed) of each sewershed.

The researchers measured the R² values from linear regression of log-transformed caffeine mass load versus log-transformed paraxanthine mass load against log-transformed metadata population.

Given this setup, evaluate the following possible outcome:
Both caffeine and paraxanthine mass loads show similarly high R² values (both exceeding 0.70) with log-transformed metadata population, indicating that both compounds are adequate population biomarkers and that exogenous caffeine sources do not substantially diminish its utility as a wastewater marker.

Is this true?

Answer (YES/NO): NO